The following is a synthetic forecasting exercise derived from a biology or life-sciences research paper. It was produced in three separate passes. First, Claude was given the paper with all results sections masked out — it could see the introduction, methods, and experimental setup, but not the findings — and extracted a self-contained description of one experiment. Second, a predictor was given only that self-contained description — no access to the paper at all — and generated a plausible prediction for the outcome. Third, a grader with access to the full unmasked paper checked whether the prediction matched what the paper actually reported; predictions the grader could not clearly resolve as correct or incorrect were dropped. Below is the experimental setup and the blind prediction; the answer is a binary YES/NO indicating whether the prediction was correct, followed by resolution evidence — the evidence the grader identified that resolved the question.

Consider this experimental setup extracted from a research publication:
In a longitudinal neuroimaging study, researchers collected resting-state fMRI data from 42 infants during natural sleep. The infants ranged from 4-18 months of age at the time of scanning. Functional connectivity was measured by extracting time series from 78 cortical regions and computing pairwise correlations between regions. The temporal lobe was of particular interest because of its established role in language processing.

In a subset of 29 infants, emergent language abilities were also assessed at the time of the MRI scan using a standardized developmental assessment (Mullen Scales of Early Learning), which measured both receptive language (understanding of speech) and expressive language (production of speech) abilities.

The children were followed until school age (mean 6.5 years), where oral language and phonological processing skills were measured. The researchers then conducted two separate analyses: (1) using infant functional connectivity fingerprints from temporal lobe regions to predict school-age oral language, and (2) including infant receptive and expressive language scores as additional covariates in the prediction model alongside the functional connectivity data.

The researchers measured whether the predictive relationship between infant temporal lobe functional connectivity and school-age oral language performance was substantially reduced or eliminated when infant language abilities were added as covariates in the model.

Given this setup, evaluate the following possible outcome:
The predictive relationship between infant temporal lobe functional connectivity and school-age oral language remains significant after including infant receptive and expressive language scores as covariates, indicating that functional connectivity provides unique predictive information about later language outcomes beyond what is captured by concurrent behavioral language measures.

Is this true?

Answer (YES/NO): YES